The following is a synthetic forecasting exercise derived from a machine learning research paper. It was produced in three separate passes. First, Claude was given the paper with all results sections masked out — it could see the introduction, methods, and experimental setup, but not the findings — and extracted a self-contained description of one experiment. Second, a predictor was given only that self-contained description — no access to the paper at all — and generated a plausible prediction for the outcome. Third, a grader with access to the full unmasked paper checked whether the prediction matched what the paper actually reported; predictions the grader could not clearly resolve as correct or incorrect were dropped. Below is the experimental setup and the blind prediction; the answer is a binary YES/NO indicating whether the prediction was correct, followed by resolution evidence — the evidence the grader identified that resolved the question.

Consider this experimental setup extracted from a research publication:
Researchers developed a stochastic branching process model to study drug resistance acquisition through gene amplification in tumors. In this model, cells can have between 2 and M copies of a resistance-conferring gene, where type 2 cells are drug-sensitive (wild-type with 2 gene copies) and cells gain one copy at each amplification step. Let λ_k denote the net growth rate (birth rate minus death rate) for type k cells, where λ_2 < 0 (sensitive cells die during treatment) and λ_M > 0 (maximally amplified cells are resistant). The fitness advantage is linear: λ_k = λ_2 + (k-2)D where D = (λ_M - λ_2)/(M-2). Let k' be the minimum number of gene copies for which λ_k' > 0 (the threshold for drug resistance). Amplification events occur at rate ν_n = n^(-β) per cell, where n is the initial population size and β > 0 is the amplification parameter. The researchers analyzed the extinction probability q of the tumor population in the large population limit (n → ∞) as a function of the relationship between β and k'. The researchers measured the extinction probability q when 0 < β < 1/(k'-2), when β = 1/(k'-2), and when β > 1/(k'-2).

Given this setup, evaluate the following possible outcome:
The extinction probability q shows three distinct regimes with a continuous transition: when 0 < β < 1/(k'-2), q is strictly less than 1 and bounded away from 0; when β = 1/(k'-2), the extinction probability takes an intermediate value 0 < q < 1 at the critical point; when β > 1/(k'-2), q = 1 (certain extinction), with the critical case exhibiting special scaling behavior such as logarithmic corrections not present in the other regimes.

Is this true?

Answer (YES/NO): NO